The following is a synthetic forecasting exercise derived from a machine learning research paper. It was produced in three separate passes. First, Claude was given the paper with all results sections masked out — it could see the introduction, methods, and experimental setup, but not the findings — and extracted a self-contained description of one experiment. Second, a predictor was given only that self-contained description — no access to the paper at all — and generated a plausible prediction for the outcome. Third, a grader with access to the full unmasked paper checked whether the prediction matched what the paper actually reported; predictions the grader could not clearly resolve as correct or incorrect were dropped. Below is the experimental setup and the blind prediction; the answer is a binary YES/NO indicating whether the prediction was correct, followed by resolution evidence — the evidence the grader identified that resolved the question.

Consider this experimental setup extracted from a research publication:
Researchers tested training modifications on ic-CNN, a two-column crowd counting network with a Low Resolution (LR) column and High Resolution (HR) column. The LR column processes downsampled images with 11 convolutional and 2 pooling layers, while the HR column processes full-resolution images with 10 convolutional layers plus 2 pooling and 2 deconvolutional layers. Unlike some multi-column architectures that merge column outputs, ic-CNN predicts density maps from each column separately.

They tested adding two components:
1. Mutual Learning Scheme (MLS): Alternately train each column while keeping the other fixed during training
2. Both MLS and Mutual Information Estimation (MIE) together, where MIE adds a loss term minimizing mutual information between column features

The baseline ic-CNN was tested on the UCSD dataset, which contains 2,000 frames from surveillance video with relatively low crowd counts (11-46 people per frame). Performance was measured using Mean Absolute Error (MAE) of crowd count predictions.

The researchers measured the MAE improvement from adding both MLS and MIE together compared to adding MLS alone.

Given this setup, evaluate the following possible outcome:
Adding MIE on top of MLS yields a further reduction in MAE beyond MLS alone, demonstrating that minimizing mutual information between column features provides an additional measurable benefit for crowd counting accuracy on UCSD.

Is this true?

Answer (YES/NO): YES